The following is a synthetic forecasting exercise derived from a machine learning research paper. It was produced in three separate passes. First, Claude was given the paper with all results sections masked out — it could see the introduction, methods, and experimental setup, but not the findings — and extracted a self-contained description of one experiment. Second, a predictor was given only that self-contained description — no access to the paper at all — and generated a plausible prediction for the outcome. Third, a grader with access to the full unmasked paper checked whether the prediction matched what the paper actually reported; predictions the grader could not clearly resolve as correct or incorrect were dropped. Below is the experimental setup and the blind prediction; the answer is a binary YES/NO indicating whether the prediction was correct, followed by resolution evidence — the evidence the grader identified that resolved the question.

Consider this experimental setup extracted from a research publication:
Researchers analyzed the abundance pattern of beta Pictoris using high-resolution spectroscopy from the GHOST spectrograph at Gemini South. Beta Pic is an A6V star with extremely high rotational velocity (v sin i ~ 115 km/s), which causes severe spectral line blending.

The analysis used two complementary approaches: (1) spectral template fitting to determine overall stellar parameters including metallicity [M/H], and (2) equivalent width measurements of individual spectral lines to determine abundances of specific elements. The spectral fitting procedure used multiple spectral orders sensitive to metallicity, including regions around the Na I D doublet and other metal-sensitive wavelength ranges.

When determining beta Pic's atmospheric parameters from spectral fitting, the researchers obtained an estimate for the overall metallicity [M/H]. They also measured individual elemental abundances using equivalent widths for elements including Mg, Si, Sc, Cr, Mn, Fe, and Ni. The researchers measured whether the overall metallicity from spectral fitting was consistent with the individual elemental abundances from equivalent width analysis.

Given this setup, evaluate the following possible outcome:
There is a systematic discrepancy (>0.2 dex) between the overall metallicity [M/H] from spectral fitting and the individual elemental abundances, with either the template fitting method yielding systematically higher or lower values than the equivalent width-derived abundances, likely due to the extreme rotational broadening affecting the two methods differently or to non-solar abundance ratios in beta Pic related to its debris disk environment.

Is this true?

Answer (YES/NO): NO